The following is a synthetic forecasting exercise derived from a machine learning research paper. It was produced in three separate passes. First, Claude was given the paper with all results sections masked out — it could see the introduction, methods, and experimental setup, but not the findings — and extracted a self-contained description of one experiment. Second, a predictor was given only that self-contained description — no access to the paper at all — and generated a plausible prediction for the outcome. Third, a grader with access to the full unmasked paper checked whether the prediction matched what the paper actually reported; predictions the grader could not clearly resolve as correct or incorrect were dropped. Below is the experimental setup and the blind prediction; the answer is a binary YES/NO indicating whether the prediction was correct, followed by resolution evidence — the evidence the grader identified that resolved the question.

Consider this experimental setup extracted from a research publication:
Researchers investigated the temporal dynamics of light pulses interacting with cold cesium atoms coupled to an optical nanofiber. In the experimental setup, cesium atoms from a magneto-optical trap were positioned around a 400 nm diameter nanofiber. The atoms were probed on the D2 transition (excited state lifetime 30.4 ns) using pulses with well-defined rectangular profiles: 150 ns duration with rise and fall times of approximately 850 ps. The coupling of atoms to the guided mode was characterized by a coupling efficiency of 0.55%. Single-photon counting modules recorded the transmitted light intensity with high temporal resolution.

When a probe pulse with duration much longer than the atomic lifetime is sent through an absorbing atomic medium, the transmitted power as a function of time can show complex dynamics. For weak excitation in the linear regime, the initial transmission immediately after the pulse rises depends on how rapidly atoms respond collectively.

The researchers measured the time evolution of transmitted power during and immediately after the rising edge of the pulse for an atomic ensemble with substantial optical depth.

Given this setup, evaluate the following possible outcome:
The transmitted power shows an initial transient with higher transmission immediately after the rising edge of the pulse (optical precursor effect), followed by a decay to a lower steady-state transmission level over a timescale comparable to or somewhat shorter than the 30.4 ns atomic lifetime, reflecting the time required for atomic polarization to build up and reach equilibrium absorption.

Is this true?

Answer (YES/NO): NO